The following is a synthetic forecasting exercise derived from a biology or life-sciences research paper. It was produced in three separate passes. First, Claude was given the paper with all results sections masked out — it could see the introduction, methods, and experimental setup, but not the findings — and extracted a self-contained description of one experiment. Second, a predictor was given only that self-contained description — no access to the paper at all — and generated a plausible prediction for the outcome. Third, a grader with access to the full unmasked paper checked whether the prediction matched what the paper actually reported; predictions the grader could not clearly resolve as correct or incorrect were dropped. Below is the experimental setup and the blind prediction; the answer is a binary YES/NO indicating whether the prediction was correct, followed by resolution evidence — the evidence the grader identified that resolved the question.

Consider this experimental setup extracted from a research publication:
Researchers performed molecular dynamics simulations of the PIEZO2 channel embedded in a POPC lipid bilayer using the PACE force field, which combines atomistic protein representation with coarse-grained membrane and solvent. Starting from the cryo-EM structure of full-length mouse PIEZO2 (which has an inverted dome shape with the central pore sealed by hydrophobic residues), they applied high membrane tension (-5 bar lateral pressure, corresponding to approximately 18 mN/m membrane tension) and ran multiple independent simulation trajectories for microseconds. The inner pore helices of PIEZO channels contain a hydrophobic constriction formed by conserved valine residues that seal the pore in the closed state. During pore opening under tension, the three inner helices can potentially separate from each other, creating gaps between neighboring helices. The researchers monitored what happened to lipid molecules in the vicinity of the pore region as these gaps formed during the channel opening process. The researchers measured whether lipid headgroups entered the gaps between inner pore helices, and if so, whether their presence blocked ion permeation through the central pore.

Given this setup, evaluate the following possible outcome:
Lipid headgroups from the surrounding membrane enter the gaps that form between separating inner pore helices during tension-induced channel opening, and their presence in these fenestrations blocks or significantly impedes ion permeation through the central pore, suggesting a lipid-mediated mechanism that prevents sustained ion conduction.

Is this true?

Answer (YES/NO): NO